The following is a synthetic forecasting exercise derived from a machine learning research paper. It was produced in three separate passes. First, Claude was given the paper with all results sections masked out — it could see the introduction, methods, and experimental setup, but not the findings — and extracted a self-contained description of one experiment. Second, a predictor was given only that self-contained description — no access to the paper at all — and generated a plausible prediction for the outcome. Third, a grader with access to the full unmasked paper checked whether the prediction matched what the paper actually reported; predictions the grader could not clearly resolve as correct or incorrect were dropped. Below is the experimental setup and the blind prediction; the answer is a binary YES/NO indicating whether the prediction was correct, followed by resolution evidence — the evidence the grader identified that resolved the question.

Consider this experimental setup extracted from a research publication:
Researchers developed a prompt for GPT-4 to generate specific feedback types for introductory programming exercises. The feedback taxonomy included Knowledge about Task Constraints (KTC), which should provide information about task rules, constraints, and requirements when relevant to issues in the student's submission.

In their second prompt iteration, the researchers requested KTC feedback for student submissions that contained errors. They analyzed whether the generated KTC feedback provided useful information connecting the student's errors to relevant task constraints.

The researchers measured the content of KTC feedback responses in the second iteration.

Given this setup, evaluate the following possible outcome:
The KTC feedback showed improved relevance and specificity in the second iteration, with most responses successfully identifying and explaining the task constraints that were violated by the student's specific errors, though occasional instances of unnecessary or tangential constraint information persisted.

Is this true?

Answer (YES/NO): NO